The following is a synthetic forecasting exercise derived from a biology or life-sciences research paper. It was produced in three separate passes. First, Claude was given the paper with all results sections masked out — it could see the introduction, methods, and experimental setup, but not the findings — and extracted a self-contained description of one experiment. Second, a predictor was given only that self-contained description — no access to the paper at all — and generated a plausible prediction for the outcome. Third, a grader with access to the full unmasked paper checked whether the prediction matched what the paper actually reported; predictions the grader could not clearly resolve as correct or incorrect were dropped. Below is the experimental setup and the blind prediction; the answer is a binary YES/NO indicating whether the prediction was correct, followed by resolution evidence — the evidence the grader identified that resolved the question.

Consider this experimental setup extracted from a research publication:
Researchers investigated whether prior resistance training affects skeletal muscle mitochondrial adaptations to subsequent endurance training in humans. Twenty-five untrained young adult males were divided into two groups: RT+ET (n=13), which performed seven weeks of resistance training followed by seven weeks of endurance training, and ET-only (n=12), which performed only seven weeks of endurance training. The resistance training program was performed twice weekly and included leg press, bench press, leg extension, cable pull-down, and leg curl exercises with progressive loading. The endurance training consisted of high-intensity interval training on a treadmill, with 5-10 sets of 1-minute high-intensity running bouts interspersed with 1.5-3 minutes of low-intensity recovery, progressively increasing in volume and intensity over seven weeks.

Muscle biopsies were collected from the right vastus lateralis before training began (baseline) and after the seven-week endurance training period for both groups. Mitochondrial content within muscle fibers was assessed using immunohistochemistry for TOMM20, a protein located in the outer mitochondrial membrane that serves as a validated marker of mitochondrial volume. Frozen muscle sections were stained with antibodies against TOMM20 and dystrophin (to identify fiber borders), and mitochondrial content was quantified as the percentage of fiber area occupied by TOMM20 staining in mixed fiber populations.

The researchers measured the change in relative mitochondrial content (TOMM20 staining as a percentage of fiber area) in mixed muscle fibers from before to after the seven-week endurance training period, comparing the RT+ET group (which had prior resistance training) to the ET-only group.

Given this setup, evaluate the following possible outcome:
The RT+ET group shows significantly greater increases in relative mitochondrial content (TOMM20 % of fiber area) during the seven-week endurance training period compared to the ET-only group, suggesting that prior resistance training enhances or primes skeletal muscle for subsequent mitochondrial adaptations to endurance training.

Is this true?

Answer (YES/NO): NO